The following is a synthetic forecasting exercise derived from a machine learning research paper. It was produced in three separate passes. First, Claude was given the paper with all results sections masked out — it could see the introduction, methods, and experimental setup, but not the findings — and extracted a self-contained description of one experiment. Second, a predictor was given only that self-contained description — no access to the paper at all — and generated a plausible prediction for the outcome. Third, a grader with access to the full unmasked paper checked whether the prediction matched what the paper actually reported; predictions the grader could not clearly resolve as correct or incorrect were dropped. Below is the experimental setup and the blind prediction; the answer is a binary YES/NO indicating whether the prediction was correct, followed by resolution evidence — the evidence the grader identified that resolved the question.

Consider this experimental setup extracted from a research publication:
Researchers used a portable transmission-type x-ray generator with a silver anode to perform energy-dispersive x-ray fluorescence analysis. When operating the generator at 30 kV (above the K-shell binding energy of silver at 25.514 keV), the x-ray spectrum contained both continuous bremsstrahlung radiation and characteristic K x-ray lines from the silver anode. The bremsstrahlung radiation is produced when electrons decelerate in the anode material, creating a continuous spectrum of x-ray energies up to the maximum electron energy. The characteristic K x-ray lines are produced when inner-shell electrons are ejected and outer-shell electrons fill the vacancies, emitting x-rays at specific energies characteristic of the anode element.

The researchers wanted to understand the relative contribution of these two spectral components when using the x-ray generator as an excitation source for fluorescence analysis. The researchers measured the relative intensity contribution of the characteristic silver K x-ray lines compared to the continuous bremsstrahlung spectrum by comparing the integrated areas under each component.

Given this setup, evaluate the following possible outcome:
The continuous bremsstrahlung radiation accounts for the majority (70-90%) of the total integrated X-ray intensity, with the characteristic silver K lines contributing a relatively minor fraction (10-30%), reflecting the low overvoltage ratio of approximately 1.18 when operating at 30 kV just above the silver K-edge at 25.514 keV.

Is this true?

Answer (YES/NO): NO